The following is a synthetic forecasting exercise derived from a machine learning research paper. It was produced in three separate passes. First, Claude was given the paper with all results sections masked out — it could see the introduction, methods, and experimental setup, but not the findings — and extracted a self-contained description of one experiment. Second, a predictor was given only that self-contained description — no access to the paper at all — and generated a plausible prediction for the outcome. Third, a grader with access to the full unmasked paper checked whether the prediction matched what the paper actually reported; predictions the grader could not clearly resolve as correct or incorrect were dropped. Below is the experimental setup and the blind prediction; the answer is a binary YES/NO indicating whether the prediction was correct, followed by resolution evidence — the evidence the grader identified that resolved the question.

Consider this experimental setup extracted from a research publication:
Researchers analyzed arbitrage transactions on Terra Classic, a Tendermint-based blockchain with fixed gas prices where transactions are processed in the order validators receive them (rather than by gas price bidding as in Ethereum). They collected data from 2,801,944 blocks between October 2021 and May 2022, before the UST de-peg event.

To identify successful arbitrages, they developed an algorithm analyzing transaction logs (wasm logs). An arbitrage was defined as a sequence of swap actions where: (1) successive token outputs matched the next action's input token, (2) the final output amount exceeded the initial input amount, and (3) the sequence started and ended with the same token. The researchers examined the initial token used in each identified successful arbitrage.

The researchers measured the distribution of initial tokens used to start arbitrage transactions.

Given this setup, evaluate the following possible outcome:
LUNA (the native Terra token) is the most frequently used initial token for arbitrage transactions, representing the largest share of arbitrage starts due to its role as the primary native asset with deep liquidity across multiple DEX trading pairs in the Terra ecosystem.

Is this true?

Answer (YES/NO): NO